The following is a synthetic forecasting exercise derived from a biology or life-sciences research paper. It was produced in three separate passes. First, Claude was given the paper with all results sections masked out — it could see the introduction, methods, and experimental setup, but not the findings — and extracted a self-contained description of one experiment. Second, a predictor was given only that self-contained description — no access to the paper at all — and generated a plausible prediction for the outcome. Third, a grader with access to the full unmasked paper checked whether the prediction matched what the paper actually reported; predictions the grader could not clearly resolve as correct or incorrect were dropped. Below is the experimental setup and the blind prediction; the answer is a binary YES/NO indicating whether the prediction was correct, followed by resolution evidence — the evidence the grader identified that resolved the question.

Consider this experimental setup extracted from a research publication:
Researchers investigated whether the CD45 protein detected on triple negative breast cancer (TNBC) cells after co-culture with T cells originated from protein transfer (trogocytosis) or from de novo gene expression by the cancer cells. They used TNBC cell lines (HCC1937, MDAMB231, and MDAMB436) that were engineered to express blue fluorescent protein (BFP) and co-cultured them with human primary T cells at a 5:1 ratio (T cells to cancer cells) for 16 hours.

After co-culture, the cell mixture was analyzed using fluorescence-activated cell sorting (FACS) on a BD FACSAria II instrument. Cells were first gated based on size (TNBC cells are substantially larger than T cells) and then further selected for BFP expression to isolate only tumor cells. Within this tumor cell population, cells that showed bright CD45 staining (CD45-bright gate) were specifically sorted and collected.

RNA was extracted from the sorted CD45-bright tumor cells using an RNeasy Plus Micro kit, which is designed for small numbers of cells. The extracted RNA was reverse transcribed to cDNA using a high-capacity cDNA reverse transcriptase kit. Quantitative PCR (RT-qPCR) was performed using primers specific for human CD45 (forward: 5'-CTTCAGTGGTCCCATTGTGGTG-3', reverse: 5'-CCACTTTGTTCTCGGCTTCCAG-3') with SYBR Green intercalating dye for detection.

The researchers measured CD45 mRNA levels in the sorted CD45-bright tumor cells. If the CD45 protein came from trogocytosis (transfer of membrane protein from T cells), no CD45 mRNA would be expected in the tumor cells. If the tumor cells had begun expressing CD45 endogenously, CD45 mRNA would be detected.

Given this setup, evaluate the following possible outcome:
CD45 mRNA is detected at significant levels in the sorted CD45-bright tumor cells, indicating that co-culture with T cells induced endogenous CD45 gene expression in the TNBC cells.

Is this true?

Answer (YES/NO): NO